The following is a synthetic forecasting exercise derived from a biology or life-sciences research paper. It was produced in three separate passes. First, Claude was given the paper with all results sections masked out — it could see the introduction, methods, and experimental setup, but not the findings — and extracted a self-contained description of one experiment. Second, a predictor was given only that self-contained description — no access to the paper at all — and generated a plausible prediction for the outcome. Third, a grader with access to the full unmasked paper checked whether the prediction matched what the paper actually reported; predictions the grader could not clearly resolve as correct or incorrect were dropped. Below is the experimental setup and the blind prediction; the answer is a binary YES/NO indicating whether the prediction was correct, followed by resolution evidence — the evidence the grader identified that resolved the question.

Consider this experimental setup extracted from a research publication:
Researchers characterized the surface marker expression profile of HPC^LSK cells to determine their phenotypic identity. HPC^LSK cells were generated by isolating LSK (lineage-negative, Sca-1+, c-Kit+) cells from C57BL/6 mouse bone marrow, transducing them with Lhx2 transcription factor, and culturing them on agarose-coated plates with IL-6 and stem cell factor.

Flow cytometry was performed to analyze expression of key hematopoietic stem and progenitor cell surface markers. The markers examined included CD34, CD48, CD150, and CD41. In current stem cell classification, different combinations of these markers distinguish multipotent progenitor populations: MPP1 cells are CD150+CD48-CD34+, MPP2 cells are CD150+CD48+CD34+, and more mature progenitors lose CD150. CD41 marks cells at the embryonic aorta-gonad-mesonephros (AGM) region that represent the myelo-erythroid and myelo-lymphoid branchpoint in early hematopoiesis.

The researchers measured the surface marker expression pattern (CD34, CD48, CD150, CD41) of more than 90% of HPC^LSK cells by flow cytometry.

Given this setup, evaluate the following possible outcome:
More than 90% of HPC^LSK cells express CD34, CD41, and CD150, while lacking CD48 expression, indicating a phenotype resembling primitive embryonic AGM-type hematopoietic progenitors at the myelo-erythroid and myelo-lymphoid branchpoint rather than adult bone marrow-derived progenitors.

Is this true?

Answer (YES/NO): NO